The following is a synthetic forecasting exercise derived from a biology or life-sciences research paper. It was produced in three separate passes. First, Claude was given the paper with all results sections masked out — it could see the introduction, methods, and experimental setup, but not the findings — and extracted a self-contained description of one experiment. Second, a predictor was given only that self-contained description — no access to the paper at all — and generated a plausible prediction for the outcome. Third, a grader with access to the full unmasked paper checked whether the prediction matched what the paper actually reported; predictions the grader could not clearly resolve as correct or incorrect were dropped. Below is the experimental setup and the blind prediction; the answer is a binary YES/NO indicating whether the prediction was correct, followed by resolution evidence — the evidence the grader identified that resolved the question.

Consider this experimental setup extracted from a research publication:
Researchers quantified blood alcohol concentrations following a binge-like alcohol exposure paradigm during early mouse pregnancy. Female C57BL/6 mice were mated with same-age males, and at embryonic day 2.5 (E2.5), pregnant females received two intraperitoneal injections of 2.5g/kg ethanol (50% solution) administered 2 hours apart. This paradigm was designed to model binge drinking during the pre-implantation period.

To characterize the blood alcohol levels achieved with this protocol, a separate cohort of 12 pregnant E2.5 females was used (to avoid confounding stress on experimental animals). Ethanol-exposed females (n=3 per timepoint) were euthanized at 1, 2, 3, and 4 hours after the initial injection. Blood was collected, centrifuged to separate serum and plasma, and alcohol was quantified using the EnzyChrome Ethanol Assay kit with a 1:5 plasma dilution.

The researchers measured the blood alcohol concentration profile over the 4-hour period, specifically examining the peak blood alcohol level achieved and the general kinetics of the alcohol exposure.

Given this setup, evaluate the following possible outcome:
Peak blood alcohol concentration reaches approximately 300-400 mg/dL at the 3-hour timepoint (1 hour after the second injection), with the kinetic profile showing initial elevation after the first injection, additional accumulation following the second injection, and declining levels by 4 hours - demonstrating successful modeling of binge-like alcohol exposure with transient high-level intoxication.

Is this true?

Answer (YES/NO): NO